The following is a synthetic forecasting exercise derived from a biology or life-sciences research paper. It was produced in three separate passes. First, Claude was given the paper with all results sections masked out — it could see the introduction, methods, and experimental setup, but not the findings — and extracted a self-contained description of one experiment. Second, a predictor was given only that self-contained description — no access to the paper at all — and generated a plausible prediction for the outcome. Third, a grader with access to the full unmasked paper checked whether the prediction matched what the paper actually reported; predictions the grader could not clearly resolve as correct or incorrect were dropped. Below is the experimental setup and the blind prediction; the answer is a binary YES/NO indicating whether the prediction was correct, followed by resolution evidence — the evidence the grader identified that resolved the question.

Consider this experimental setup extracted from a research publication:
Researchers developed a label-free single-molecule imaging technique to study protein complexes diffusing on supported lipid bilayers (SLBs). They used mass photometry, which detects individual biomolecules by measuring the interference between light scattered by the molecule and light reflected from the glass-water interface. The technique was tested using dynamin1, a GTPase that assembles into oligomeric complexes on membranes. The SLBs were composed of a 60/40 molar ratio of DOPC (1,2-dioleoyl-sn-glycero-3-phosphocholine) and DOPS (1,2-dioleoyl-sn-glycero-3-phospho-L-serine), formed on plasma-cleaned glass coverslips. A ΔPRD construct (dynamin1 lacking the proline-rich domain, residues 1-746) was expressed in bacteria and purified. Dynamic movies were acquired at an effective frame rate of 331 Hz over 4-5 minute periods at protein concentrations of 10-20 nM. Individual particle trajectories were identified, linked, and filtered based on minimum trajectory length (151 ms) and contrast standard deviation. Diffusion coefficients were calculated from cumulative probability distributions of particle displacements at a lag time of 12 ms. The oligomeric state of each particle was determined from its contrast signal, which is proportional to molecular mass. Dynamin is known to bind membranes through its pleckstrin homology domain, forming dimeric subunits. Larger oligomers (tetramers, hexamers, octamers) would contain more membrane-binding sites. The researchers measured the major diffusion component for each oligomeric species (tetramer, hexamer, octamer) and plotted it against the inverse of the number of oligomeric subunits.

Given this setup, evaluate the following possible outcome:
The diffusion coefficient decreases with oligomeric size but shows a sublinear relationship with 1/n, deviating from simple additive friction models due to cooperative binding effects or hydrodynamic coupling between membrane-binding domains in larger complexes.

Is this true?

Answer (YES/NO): NO